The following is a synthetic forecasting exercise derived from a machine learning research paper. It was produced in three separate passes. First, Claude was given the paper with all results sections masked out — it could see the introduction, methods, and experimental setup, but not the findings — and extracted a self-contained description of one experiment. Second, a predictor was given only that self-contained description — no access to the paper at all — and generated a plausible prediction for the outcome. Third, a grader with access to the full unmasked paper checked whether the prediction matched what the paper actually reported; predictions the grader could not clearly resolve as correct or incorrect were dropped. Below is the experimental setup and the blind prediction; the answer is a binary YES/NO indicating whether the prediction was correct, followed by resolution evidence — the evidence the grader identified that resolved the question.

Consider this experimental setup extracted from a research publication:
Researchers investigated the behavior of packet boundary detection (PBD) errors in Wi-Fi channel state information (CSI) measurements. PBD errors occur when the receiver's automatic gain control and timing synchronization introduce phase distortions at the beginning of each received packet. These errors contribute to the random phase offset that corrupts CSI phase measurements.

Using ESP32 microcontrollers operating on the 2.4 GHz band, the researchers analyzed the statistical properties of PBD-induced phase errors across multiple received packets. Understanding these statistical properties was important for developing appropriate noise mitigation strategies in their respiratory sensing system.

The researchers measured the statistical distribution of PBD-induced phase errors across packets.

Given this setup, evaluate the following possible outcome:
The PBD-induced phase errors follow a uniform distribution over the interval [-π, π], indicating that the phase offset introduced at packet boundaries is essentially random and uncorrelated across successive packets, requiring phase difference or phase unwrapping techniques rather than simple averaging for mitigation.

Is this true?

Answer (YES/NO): NO